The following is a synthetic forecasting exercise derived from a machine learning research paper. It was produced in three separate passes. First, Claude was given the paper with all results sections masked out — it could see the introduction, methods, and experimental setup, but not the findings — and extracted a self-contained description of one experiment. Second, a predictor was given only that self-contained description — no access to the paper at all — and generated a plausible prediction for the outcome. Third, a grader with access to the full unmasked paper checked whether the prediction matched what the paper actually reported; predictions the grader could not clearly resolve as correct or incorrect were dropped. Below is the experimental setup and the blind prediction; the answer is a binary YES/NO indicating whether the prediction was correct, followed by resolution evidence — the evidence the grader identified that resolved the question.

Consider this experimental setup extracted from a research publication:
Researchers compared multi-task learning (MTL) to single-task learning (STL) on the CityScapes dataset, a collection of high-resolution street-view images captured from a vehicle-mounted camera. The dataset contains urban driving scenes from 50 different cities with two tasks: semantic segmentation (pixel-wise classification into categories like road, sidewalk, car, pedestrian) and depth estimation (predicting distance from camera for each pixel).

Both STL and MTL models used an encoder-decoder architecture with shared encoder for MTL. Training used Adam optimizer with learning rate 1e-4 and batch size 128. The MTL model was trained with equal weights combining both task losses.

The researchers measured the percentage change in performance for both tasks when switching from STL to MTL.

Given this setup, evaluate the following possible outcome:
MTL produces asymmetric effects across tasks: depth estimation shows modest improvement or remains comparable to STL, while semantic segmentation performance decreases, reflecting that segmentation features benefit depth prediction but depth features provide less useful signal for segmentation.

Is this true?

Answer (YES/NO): NO